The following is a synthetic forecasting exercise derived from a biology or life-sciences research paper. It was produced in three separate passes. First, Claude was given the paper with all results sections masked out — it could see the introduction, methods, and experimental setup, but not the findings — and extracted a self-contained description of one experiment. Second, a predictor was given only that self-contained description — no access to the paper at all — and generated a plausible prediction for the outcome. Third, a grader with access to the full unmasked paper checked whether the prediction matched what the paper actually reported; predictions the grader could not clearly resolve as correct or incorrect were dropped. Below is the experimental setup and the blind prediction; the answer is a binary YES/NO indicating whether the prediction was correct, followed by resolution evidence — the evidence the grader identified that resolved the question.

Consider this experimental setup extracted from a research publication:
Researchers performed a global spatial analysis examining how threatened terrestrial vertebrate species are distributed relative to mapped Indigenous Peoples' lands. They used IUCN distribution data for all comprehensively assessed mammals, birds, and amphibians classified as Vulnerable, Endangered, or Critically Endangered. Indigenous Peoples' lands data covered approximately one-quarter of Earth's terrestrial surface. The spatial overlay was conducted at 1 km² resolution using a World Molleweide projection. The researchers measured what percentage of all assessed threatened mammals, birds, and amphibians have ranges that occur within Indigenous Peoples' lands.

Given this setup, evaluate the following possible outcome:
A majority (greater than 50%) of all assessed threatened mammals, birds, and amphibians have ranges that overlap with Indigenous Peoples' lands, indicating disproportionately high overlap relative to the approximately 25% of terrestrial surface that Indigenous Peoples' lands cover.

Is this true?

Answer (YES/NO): NO